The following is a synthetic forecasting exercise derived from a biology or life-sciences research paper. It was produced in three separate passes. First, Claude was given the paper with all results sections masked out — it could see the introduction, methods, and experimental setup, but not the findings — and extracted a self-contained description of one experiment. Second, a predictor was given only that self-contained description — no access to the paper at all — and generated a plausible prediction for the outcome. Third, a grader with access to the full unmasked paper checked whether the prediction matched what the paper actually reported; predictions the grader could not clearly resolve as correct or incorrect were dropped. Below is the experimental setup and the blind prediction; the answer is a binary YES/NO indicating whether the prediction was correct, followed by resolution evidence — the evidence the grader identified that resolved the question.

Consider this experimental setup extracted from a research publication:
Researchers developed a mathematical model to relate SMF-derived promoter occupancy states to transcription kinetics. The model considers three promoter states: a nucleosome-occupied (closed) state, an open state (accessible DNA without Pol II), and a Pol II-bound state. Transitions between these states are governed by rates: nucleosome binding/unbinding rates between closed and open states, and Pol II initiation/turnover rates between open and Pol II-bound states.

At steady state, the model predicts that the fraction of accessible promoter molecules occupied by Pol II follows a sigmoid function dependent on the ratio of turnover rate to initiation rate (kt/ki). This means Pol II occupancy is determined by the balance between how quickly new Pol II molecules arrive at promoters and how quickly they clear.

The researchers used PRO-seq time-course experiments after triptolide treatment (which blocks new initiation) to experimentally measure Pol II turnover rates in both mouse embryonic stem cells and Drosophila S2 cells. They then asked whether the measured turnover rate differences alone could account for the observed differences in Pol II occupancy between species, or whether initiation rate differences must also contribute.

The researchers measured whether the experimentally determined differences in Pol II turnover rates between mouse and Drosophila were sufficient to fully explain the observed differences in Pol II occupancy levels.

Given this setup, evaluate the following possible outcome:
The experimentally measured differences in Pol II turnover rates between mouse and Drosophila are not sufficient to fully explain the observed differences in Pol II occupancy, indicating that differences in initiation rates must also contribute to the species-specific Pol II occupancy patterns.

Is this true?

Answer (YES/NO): YES